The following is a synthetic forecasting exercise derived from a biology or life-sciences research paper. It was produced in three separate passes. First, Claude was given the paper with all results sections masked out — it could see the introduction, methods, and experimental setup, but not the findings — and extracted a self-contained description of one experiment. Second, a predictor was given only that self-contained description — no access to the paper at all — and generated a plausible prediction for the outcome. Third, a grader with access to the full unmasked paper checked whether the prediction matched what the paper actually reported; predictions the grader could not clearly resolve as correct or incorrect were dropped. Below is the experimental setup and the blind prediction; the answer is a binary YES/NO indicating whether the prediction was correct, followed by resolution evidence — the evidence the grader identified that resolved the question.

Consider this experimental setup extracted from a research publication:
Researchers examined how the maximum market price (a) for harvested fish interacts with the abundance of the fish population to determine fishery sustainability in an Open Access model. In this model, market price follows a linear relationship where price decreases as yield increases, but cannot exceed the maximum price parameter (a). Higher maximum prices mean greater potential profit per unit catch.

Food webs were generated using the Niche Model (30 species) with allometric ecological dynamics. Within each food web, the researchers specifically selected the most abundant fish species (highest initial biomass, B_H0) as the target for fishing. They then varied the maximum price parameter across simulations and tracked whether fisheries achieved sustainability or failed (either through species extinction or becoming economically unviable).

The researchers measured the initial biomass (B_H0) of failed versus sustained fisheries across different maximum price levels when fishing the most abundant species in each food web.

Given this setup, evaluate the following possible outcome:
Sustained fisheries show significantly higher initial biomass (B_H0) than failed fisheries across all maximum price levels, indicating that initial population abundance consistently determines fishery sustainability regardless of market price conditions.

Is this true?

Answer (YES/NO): NO